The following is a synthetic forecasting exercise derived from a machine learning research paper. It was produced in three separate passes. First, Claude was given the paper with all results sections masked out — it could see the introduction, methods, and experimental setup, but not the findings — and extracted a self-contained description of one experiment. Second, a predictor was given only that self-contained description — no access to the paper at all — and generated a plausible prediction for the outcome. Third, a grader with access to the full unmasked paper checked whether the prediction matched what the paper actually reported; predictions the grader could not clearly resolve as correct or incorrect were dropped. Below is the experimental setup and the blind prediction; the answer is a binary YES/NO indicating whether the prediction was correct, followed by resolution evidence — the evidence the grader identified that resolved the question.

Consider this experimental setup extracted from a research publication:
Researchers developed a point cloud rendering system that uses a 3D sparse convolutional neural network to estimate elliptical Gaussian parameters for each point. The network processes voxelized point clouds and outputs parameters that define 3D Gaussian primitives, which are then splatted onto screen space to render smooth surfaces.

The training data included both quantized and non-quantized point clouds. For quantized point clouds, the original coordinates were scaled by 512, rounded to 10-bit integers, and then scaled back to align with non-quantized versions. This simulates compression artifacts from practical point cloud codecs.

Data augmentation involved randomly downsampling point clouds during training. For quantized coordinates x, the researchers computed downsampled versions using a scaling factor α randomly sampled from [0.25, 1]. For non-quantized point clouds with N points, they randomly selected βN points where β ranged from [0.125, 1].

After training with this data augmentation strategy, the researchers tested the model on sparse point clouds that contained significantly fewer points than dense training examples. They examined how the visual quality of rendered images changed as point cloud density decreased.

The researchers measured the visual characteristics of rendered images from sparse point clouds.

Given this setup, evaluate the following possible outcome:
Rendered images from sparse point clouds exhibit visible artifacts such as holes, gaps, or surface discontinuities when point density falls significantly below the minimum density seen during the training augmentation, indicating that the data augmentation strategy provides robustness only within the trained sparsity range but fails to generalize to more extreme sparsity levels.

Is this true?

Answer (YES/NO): NO